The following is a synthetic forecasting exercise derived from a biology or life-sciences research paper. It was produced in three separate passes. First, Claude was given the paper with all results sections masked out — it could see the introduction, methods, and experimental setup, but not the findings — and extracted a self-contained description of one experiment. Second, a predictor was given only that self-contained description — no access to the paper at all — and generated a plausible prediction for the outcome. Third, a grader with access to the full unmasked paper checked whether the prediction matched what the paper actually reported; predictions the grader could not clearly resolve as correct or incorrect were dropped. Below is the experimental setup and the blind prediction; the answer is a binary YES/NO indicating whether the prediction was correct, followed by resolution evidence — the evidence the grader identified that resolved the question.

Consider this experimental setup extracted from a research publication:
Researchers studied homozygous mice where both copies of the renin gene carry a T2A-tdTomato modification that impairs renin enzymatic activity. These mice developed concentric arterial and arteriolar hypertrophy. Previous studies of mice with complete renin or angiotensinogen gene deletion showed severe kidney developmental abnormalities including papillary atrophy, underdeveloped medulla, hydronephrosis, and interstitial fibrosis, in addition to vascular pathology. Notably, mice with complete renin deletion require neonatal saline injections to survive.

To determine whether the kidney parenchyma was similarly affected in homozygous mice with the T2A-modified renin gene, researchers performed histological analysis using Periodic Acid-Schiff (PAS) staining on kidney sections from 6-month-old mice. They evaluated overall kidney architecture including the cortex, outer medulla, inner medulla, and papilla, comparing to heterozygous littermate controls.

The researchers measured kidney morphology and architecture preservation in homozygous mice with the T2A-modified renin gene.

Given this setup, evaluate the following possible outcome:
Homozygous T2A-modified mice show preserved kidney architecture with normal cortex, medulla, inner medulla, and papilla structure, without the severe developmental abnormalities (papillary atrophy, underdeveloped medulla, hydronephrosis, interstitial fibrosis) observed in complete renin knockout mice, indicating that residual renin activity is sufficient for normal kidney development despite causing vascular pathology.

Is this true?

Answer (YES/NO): YES